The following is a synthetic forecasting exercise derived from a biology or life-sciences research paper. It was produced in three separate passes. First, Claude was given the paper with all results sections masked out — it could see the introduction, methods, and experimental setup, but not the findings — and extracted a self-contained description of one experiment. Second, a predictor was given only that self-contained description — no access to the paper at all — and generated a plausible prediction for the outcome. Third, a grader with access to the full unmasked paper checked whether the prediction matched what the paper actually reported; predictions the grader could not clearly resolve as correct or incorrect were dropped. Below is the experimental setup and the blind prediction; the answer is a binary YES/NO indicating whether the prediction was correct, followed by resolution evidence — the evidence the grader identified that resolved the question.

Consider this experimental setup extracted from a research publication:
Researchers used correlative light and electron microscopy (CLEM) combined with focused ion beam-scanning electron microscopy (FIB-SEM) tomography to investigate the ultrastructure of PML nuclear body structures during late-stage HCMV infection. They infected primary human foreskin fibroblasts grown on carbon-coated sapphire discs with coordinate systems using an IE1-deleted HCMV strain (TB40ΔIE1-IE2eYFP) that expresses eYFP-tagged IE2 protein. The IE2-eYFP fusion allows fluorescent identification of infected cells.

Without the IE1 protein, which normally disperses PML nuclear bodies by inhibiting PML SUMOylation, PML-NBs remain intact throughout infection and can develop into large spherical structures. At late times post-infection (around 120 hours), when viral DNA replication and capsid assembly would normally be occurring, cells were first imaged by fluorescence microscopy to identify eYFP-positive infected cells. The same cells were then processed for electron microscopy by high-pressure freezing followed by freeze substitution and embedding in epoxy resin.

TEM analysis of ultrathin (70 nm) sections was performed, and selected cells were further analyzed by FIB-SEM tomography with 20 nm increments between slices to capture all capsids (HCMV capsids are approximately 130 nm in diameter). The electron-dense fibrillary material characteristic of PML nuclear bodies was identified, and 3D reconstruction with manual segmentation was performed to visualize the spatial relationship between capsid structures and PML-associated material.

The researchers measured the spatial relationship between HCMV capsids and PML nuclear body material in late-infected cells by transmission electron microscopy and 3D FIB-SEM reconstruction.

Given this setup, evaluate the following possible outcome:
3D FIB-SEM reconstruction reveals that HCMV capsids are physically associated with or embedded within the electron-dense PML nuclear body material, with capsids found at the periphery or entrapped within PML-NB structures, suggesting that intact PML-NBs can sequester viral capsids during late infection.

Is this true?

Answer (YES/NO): YES